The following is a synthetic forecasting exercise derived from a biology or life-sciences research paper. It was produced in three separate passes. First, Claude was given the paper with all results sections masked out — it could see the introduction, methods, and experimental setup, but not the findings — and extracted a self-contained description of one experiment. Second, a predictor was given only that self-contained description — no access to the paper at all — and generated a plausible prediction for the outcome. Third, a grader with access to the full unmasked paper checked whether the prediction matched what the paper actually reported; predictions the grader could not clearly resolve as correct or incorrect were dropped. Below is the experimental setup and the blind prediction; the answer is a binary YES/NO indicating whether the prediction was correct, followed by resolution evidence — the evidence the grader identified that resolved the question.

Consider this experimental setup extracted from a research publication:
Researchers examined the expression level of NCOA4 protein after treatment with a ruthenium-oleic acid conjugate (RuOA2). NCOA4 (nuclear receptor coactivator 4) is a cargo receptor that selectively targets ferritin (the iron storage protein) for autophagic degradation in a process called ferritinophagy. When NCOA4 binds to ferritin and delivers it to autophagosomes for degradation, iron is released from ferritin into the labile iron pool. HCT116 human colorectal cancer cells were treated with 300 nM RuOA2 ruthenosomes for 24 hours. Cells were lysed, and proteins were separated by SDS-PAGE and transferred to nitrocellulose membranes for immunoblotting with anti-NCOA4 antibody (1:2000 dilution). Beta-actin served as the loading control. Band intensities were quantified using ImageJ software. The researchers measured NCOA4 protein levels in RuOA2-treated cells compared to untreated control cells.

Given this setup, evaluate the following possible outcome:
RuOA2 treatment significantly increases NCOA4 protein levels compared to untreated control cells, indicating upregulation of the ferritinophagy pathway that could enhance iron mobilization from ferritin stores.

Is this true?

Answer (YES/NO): YES